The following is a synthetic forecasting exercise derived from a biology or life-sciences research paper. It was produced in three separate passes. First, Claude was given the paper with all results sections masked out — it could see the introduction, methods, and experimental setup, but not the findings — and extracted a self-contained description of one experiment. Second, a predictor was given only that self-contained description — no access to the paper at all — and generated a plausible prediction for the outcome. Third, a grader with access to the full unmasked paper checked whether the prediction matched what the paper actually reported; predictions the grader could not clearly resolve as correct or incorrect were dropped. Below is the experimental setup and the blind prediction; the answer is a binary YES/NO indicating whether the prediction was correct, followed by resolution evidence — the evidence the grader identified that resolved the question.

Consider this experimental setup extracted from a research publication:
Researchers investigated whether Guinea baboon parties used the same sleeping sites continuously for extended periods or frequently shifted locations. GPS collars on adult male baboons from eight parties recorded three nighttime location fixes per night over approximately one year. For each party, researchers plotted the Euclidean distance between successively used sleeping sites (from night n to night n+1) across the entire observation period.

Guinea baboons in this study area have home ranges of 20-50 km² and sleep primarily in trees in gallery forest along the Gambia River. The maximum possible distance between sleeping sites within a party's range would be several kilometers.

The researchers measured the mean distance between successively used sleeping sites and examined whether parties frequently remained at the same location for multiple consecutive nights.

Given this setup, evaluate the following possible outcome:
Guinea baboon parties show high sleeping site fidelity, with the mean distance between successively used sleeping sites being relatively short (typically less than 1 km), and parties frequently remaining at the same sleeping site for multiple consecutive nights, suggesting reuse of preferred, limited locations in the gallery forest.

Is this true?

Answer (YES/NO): NO